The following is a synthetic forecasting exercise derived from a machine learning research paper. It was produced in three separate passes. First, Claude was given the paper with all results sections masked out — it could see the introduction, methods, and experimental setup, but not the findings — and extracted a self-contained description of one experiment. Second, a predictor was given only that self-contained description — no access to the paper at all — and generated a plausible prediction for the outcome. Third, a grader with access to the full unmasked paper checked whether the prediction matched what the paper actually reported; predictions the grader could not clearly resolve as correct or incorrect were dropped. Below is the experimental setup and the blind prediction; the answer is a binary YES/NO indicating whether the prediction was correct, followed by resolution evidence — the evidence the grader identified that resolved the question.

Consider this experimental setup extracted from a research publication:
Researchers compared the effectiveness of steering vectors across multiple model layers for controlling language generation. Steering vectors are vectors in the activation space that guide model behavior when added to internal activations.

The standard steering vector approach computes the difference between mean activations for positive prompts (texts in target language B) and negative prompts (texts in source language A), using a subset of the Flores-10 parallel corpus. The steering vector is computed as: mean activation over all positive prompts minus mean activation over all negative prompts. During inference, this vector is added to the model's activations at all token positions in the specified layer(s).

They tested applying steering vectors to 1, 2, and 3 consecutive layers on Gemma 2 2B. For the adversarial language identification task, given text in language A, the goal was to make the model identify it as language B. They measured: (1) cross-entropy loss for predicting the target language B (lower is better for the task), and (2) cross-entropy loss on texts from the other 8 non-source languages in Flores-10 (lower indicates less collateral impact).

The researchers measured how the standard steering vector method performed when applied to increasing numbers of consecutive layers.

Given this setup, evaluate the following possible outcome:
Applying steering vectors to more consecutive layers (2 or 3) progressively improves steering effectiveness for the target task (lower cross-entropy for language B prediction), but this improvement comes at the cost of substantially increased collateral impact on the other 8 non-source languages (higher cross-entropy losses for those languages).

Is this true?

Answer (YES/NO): NO